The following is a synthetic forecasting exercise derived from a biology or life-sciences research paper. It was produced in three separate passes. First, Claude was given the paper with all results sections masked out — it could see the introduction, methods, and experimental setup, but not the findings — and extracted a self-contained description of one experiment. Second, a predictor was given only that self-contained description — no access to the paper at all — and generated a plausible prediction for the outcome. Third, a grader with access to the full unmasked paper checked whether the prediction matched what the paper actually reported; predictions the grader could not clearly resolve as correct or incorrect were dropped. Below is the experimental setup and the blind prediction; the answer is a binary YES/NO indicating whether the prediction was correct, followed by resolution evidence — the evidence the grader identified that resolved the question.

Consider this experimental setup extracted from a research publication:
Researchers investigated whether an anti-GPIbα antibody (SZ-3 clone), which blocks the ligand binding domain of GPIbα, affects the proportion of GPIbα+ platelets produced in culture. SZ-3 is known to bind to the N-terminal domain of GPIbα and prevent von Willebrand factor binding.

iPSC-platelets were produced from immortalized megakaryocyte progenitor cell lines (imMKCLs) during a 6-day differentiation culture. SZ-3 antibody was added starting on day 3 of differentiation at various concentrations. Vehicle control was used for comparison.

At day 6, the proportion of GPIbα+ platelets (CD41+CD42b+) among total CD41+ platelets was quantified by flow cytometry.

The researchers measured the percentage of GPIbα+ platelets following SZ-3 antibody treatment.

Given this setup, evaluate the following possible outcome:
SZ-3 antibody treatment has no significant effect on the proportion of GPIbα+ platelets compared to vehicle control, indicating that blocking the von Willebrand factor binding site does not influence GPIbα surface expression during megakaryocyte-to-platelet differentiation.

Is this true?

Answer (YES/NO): NO